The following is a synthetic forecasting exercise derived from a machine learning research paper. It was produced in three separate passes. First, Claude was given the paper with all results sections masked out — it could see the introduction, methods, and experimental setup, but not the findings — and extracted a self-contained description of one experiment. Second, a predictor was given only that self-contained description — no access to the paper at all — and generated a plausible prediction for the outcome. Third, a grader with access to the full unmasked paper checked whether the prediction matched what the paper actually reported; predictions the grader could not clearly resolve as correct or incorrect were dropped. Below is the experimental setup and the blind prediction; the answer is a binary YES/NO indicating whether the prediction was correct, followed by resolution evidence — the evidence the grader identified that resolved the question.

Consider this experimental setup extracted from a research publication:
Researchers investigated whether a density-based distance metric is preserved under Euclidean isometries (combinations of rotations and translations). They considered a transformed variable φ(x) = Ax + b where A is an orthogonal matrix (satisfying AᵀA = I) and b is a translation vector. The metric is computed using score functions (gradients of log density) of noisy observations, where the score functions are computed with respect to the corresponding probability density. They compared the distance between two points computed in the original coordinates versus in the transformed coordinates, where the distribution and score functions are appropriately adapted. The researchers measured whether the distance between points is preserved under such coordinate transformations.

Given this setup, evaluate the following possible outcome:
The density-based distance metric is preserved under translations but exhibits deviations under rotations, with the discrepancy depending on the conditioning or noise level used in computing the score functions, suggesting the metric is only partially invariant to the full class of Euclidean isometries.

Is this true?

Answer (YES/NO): NO